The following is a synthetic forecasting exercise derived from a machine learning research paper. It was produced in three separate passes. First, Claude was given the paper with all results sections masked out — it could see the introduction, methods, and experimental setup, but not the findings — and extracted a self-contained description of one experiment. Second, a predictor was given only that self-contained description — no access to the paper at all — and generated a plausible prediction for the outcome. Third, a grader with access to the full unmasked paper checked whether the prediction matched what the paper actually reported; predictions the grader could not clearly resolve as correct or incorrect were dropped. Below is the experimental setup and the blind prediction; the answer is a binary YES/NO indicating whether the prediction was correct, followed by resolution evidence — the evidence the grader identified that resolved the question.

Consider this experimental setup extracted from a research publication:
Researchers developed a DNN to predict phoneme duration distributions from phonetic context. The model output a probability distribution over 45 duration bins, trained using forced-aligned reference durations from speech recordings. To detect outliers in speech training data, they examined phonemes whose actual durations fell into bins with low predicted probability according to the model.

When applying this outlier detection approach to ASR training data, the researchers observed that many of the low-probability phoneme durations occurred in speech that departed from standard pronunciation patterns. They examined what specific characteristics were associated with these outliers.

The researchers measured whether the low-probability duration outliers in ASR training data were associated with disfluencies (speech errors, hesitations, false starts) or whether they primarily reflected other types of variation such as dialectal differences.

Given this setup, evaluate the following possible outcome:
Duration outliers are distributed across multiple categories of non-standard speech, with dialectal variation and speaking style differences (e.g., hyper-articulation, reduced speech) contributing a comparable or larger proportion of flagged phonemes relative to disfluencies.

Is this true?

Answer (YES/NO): NO